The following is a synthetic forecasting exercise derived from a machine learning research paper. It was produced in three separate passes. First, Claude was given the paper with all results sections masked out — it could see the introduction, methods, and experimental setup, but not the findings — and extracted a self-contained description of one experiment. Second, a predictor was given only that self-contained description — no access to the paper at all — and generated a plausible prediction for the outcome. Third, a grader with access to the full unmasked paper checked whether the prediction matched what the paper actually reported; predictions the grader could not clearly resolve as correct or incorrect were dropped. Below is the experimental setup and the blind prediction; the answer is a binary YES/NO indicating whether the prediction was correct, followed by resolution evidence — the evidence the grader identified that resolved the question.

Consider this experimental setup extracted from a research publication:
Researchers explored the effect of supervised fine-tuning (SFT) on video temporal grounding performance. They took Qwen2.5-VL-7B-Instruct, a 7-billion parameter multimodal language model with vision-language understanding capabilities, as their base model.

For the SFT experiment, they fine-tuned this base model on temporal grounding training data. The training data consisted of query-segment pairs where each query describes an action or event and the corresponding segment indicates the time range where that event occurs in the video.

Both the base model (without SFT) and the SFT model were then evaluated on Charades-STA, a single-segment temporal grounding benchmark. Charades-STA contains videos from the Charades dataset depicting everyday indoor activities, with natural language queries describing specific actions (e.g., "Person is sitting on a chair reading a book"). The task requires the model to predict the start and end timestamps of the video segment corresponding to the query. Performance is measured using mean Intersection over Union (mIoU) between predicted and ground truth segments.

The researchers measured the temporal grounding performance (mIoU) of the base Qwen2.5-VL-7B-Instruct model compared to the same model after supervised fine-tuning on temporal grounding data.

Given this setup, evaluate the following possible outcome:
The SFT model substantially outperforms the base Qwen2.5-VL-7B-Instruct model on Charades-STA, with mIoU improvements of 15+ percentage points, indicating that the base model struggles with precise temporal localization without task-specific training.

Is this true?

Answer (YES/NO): NO